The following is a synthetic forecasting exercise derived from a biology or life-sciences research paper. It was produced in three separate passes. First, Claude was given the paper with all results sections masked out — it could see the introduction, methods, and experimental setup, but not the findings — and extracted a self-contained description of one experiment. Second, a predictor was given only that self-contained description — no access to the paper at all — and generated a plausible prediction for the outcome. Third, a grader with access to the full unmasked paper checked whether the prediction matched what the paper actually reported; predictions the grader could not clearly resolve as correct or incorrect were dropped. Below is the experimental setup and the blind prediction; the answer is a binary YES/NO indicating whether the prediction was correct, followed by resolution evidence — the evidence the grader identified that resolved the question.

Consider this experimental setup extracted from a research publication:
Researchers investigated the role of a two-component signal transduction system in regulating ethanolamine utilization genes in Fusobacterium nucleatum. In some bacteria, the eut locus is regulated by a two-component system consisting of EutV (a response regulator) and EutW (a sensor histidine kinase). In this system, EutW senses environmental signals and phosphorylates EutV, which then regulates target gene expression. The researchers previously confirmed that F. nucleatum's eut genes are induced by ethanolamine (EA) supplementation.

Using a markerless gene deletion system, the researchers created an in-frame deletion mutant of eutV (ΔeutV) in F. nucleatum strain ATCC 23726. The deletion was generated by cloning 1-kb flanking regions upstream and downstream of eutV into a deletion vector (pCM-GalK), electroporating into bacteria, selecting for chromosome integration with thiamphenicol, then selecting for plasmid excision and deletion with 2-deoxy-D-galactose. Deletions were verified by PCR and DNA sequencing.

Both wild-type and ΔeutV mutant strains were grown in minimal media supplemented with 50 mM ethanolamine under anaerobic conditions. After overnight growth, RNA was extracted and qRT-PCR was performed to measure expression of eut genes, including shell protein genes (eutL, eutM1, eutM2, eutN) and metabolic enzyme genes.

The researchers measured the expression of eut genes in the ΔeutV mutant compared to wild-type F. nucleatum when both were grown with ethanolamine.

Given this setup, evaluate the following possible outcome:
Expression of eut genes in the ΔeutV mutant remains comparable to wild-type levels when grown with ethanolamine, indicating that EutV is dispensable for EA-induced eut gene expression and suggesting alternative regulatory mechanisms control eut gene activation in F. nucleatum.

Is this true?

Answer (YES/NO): NO